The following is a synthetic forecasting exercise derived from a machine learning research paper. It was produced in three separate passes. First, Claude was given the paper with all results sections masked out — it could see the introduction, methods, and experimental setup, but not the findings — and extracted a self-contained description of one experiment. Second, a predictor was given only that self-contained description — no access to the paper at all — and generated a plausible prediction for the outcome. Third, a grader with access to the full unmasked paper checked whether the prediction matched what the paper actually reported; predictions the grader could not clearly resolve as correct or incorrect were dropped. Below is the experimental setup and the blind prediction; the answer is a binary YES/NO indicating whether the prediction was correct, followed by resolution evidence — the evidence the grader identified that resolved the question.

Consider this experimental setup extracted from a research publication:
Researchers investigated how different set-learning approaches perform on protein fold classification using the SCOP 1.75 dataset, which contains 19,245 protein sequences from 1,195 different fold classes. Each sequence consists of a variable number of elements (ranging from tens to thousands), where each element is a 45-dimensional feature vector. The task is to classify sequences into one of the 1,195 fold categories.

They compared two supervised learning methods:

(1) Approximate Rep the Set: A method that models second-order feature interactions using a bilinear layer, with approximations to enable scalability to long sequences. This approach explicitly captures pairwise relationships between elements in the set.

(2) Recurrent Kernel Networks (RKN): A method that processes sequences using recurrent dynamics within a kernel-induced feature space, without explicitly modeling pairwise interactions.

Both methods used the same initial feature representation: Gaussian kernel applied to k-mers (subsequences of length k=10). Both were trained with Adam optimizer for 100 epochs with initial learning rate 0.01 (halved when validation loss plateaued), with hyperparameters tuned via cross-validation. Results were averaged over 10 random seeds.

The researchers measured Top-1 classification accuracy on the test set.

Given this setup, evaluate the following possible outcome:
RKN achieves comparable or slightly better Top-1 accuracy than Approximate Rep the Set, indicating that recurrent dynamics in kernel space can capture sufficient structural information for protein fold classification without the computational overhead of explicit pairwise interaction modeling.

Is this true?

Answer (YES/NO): YES